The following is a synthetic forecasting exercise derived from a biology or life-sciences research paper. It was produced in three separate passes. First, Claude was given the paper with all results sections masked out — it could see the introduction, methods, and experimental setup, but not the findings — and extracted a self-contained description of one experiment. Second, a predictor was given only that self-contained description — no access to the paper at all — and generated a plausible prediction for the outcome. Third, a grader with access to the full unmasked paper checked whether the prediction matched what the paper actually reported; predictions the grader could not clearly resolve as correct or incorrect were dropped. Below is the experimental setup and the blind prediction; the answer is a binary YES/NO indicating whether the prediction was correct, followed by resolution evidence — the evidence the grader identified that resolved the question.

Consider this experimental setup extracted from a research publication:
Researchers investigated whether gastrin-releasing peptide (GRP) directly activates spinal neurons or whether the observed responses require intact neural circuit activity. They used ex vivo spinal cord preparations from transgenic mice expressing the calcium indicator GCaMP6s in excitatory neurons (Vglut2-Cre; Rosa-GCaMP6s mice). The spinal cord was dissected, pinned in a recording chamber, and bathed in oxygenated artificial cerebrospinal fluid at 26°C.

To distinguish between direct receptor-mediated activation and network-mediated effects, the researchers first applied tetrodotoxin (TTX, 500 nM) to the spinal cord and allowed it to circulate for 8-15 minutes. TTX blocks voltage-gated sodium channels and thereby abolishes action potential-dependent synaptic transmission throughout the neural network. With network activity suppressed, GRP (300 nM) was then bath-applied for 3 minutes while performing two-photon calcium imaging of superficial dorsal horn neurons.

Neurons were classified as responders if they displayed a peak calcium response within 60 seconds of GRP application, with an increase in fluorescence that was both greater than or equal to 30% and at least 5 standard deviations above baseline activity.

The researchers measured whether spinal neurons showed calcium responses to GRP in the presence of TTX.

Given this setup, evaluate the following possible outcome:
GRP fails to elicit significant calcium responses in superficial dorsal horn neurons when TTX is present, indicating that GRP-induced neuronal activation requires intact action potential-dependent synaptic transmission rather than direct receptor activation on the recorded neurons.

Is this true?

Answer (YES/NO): NO